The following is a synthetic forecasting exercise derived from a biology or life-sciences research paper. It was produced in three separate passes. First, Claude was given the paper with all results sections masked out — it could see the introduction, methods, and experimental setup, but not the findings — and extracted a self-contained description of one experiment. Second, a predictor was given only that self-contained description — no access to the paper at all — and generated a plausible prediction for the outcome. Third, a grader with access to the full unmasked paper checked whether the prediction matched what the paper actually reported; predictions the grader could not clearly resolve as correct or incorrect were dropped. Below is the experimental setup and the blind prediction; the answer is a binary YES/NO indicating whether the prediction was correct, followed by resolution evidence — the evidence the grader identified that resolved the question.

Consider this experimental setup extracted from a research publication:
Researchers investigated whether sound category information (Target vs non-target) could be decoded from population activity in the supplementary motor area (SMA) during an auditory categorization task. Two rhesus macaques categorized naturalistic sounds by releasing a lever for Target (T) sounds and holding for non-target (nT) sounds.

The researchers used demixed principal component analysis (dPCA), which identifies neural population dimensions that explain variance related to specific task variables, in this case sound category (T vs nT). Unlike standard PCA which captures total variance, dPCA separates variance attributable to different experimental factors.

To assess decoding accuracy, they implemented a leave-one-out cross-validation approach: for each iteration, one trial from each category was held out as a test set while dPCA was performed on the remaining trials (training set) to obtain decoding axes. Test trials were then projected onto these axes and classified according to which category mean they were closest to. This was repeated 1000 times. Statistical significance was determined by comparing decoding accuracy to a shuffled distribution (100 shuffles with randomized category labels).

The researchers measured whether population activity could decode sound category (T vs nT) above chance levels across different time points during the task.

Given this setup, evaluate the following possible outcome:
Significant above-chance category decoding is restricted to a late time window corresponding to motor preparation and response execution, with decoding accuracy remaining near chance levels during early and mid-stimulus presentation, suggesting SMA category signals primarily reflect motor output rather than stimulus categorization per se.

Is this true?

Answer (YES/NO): NO